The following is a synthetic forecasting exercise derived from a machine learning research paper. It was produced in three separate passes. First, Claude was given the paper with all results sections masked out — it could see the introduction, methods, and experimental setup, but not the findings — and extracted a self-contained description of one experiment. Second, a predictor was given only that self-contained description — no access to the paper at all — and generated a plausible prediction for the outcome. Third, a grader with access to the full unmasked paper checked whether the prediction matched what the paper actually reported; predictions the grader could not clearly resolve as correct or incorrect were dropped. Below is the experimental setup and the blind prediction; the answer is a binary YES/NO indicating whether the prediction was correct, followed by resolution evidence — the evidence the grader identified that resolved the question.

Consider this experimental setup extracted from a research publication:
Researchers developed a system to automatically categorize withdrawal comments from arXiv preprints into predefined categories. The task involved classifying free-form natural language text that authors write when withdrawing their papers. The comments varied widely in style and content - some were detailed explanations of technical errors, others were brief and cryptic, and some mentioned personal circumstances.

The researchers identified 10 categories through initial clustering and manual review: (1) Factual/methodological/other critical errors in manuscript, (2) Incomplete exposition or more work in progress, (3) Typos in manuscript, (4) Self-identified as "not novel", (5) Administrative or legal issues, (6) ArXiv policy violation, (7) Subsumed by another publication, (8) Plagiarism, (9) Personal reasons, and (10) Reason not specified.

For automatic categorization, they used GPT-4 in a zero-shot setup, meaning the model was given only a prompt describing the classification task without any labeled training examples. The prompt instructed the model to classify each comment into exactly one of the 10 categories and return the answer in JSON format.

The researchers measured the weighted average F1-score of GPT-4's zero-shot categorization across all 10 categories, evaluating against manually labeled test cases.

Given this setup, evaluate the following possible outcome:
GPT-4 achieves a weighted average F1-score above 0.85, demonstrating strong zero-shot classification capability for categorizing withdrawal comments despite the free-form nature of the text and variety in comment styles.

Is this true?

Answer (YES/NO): YES